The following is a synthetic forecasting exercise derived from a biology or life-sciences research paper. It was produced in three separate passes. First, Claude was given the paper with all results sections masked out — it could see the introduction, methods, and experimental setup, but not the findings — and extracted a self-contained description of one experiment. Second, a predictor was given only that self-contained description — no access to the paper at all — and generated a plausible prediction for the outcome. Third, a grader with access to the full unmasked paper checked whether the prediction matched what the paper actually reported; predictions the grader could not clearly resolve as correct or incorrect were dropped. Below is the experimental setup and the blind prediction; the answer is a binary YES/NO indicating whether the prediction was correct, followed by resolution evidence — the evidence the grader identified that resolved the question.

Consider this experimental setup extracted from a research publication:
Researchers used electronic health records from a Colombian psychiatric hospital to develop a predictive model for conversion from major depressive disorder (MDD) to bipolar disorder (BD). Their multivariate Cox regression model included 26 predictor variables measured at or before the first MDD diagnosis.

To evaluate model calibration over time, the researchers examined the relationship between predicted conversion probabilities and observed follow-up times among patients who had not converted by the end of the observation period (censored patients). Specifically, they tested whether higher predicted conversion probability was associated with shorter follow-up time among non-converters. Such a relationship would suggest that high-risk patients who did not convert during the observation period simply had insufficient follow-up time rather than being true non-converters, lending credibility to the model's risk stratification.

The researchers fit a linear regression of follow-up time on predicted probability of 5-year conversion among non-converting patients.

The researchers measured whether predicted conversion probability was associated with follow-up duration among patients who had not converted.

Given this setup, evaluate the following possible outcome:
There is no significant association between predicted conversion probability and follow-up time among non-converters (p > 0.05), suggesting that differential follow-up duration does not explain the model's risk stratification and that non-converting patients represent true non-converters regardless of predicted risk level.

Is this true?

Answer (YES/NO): NO